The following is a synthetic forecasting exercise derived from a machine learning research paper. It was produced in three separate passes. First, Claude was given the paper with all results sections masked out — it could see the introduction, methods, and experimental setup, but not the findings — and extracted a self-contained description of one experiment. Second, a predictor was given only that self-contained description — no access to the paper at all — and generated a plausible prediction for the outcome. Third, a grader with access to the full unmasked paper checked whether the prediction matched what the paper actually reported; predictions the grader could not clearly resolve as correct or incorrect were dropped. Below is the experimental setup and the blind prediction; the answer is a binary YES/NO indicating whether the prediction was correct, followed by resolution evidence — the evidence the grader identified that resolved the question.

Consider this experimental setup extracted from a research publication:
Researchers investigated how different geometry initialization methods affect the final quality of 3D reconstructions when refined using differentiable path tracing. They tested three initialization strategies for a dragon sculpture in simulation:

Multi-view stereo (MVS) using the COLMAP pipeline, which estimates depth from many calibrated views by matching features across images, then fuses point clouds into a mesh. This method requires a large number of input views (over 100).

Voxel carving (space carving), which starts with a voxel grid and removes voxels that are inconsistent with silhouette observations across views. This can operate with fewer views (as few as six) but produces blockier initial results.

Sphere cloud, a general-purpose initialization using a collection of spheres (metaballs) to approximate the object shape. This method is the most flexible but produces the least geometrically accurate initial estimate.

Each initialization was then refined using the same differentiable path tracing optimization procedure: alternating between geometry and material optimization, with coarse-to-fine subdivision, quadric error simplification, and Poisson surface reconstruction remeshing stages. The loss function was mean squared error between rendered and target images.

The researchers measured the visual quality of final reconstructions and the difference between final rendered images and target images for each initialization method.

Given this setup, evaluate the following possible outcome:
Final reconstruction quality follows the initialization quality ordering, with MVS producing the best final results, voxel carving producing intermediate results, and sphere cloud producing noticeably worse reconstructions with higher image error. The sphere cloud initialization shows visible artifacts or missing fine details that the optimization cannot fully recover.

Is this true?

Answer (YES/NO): YES